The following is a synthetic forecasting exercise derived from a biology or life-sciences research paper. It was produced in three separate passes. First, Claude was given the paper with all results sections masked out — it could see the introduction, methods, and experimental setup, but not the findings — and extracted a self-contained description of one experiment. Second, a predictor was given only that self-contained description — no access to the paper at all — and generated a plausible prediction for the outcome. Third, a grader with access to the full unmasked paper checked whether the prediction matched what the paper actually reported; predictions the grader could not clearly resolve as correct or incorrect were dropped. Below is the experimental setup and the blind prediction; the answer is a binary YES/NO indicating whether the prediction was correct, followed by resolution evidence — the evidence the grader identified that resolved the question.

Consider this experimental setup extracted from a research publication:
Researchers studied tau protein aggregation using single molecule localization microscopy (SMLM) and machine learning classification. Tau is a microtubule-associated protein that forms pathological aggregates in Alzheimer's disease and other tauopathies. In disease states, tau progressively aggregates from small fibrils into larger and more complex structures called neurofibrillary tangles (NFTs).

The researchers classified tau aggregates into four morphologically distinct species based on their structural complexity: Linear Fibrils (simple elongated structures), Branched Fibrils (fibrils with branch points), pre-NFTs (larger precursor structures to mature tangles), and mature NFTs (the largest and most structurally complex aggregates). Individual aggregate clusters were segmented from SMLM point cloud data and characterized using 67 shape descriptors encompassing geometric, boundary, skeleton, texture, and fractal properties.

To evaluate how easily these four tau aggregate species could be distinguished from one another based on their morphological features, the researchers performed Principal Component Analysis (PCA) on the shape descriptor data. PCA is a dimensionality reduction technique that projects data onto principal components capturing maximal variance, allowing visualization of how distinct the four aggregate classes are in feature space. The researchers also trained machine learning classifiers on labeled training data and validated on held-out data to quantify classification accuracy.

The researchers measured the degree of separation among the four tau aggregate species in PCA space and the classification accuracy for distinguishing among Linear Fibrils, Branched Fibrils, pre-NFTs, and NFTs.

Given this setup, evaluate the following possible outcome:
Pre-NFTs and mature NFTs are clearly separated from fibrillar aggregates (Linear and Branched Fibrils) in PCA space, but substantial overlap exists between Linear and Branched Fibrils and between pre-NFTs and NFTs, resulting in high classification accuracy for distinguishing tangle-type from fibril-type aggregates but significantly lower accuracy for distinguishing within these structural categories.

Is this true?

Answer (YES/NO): NO